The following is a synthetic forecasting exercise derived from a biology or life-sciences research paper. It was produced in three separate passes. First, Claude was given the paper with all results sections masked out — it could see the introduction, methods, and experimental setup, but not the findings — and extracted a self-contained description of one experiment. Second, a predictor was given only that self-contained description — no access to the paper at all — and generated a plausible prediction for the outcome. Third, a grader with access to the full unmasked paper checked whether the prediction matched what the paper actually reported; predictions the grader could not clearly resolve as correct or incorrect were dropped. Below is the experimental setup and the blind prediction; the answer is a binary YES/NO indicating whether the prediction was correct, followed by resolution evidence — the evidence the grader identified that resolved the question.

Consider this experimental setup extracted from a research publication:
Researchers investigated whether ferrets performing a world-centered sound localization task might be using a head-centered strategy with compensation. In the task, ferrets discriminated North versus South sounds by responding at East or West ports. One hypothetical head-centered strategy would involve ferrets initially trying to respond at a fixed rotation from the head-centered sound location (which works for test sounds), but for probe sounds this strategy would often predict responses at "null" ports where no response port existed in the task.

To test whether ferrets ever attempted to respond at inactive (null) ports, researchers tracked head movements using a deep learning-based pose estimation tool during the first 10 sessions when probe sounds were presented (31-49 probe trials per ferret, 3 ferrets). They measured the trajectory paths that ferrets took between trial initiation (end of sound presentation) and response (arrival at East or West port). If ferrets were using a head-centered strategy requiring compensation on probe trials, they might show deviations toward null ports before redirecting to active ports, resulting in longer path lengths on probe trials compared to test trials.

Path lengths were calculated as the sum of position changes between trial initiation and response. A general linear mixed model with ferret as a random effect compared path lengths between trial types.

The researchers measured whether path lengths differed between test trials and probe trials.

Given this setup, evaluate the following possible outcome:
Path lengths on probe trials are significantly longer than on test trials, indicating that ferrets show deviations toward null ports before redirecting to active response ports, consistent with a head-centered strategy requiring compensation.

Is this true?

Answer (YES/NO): NO